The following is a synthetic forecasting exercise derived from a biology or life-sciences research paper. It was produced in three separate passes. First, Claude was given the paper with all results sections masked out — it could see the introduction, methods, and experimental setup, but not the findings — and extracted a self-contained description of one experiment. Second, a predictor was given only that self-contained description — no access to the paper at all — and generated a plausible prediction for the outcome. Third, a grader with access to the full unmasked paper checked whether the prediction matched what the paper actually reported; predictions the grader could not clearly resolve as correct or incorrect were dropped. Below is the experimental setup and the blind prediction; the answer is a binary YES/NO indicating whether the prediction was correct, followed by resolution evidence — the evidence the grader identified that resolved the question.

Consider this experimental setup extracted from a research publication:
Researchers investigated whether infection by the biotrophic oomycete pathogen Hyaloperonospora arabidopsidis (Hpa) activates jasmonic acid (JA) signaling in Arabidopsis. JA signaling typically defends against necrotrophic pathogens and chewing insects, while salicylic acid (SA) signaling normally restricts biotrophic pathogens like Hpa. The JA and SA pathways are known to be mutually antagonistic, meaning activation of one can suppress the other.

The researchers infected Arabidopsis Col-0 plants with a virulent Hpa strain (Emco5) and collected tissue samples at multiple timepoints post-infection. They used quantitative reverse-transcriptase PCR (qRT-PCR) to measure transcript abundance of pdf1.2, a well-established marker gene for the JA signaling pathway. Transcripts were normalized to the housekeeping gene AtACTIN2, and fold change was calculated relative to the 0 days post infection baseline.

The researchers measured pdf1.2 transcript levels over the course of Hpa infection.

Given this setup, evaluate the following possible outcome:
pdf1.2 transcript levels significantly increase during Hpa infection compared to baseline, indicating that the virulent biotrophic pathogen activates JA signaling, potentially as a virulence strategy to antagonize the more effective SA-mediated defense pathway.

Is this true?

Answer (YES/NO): YES